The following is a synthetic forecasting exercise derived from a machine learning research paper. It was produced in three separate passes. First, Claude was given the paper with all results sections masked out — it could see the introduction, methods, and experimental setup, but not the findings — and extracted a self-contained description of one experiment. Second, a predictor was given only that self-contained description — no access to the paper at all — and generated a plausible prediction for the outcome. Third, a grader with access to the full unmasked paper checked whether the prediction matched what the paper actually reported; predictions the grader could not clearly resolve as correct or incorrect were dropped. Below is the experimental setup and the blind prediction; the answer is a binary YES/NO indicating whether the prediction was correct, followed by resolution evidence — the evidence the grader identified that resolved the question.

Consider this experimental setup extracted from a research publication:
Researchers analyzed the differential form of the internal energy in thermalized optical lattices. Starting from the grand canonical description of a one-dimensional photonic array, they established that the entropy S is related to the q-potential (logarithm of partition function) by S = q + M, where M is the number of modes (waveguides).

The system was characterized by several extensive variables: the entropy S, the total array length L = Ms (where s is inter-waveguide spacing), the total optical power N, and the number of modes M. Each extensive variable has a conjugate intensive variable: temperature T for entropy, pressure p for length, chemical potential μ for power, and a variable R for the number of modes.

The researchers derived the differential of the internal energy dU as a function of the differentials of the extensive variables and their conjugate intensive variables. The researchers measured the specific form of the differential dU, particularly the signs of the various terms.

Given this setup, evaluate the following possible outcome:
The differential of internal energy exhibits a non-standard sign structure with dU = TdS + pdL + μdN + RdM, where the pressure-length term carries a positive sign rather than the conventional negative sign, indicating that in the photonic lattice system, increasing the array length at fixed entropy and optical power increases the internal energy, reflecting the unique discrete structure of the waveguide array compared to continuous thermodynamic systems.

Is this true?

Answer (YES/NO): NO